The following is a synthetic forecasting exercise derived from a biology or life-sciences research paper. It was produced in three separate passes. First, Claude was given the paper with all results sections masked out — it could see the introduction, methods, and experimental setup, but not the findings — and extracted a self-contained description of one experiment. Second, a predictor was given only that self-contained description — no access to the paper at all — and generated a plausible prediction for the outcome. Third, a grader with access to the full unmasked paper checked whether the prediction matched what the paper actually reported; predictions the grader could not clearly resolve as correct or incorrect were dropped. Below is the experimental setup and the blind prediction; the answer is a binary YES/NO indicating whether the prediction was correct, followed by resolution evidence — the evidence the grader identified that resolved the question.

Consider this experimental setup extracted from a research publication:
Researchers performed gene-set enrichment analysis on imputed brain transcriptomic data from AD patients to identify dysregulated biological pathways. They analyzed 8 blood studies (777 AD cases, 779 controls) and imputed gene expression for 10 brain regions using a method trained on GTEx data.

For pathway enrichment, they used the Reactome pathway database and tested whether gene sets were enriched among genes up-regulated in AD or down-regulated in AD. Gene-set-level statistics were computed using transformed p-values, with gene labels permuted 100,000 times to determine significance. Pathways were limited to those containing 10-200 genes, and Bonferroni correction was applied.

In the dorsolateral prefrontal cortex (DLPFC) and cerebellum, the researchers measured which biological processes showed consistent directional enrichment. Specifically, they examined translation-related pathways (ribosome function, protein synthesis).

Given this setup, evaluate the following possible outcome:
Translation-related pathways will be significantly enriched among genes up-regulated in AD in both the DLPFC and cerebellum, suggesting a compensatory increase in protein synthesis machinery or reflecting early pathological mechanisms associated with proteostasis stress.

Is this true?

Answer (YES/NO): NO